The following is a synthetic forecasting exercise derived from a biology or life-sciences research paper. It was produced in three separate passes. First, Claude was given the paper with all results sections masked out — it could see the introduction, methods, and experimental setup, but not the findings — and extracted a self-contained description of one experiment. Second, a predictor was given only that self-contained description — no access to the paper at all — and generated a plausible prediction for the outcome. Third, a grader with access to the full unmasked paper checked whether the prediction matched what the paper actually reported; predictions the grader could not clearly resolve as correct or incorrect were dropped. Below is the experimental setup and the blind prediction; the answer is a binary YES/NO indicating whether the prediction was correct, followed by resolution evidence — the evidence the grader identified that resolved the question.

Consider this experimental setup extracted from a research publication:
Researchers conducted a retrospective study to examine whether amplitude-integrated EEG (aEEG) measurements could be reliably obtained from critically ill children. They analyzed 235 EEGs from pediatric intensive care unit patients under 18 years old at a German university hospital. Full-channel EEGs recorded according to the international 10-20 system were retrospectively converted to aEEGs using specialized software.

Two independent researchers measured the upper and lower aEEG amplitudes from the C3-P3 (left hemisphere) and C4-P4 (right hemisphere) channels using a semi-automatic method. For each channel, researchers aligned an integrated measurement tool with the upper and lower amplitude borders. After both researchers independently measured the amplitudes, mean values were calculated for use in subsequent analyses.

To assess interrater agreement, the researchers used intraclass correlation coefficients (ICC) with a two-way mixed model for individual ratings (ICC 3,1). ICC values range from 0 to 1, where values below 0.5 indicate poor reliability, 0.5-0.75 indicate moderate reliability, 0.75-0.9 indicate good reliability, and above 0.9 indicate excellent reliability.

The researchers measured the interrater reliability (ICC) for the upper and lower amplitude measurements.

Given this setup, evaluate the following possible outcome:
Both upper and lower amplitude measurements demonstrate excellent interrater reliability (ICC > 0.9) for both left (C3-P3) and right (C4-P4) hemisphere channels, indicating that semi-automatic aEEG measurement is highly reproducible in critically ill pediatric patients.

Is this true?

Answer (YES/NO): YES